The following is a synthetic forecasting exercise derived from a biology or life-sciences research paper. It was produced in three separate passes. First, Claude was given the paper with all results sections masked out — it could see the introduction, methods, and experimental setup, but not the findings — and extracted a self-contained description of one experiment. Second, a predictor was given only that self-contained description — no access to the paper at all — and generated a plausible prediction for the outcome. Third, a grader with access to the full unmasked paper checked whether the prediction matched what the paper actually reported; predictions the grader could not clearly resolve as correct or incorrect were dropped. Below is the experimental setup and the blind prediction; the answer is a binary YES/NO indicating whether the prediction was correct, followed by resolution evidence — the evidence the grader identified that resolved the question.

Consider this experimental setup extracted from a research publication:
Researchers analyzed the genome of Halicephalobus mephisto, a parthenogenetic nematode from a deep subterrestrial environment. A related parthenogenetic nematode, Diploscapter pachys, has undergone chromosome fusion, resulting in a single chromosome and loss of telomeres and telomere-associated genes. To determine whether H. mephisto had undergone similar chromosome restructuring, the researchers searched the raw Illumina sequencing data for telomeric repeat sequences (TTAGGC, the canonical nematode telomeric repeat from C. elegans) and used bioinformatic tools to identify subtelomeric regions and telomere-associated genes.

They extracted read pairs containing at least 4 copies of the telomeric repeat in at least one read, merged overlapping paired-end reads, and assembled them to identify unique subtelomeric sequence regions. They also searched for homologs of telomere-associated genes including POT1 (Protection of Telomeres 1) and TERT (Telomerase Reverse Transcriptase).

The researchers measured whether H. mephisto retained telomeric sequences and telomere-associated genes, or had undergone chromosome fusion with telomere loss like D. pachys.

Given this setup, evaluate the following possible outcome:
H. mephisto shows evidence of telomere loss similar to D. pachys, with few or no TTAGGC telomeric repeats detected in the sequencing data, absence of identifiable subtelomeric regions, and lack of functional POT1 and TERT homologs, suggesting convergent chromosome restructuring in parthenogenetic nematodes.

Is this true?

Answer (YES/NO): NO